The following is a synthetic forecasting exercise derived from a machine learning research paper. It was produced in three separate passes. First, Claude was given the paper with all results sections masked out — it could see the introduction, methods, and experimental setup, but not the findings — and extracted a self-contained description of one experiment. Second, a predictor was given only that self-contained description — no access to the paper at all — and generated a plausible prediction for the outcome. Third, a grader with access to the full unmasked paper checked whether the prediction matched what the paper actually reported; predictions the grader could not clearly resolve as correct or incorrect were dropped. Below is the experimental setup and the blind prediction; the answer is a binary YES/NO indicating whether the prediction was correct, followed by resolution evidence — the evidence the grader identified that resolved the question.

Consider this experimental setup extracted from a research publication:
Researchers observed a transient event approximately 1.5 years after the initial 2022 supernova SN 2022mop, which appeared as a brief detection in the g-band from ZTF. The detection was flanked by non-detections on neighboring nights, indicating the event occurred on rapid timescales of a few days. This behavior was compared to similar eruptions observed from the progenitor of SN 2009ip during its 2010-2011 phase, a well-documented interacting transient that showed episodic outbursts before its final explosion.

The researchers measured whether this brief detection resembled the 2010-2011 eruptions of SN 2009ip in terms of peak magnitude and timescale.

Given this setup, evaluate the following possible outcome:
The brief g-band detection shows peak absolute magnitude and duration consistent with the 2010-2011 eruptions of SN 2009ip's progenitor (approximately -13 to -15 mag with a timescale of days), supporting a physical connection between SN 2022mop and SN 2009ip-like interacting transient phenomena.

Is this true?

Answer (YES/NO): YES